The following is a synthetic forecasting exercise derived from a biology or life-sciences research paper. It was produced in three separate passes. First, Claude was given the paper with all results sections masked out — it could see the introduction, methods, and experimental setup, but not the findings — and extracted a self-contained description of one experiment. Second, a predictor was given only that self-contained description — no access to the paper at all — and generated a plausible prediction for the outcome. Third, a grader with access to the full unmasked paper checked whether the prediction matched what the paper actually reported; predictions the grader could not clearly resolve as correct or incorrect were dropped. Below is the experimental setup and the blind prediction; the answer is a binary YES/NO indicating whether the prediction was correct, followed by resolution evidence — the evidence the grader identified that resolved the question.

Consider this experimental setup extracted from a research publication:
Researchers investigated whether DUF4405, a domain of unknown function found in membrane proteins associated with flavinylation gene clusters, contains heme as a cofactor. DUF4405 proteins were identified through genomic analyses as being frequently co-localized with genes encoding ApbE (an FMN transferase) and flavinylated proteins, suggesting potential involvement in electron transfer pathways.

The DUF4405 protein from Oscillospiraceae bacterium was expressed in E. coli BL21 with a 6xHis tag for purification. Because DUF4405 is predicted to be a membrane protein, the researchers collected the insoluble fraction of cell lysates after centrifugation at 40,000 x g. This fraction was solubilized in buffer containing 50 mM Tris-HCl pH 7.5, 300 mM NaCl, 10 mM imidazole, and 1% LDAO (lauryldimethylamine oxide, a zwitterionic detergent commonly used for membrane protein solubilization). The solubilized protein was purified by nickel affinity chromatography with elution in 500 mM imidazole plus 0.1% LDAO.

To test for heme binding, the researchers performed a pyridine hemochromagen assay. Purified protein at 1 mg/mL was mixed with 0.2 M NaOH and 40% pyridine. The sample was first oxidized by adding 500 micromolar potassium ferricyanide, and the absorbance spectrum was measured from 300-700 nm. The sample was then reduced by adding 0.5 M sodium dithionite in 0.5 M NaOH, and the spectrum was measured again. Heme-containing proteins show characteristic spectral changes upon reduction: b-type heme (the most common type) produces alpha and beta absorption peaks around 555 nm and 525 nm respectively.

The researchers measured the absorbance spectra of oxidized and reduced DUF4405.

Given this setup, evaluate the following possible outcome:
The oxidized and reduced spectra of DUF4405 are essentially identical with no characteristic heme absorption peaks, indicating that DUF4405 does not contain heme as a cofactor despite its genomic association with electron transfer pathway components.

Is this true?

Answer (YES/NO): NO